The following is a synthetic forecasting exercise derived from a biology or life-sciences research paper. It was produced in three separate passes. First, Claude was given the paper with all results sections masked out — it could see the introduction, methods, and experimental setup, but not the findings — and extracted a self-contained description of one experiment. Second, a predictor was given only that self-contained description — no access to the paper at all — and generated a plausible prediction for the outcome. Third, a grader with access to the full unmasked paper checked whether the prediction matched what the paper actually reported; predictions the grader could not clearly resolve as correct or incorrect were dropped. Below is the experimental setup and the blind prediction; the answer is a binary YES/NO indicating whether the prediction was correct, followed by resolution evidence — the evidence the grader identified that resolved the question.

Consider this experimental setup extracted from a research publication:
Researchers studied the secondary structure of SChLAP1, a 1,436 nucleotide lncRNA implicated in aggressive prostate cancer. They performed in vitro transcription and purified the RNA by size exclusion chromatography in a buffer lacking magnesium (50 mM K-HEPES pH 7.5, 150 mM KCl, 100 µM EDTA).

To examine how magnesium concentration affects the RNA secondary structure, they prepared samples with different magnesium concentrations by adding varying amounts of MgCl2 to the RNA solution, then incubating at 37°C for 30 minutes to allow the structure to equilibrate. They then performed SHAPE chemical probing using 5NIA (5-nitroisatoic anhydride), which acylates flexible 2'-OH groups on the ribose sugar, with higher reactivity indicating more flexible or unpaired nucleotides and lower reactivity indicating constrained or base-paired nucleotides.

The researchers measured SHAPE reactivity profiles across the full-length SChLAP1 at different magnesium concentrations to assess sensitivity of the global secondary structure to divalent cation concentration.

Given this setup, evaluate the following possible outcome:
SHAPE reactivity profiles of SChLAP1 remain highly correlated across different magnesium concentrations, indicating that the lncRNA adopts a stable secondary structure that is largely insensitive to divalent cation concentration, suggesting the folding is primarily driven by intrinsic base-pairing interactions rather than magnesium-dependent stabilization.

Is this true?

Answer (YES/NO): NO